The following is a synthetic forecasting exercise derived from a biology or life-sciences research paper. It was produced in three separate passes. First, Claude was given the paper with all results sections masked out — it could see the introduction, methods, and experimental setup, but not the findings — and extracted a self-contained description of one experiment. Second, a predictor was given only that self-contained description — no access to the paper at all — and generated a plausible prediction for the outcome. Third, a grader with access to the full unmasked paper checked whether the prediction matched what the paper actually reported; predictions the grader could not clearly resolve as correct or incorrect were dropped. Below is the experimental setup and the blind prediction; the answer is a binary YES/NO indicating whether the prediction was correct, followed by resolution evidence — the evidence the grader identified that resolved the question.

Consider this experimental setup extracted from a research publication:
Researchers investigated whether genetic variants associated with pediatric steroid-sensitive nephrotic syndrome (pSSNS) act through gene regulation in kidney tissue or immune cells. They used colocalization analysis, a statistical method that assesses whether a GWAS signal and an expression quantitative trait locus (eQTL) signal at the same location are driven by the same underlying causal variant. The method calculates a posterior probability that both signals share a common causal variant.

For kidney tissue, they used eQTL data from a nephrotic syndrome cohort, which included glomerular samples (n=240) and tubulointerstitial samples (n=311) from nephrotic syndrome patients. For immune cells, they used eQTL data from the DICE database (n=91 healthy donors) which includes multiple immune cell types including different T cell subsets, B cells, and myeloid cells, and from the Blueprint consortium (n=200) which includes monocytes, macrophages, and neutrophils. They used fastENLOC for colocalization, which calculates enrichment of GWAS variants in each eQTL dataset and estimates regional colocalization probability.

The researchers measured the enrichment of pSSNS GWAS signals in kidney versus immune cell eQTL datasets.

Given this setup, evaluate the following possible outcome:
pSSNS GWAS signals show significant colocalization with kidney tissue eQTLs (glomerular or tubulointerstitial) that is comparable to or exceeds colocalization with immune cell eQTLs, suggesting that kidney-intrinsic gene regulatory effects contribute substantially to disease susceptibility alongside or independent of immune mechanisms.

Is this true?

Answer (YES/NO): NO